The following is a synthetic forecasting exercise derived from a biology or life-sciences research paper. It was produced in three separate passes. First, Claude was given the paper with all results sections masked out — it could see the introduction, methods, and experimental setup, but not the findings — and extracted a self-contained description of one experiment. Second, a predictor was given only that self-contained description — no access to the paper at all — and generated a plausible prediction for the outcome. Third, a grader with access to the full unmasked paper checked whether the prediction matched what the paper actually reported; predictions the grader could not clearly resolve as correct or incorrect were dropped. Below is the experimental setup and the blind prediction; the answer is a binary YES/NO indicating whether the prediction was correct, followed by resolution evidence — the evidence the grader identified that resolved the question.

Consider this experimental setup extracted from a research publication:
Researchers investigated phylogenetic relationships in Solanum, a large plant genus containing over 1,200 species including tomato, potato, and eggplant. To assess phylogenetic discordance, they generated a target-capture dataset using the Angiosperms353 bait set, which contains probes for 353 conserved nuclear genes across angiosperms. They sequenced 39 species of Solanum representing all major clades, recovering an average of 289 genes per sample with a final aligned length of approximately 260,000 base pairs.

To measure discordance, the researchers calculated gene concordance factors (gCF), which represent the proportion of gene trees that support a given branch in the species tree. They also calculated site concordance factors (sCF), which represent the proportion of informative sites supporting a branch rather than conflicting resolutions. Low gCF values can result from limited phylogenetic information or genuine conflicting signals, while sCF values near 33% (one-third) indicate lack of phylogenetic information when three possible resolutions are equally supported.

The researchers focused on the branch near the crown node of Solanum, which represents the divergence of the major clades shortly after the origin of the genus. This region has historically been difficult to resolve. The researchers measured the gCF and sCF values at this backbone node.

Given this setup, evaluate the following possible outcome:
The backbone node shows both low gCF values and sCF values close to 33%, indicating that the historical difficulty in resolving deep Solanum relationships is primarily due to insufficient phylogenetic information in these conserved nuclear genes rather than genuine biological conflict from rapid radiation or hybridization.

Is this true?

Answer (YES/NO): NO